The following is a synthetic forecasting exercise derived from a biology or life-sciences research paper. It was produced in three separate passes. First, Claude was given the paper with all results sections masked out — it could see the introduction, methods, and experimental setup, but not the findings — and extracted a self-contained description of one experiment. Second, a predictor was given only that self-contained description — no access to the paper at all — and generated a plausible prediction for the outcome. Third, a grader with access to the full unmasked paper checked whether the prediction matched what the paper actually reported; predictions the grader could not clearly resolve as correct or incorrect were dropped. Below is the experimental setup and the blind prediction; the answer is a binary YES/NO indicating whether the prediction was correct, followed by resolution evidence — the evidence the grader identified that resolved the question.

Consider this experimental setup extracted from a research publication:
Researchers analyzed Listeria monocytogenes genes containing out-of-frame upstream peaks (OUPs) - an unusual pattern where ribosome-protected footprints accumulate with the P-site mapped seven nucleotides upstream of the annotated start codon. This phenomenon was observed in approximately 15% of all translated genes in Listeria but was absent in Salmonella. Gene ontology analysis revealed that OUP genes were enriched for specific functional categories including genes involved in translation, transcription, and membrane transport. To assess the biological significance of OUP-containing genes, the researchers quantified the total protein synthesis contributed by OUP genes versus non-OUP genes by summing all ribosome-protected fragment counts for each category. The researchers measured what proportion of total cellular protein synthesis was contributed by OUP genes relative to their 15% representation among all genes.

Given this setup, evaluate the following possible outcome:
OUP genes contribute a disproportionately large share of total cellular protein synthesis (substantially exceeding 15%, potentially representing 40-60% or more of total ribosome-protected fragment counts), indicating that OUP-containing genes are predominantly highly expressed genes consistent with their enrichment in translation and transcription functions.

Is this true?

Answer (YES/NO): YES